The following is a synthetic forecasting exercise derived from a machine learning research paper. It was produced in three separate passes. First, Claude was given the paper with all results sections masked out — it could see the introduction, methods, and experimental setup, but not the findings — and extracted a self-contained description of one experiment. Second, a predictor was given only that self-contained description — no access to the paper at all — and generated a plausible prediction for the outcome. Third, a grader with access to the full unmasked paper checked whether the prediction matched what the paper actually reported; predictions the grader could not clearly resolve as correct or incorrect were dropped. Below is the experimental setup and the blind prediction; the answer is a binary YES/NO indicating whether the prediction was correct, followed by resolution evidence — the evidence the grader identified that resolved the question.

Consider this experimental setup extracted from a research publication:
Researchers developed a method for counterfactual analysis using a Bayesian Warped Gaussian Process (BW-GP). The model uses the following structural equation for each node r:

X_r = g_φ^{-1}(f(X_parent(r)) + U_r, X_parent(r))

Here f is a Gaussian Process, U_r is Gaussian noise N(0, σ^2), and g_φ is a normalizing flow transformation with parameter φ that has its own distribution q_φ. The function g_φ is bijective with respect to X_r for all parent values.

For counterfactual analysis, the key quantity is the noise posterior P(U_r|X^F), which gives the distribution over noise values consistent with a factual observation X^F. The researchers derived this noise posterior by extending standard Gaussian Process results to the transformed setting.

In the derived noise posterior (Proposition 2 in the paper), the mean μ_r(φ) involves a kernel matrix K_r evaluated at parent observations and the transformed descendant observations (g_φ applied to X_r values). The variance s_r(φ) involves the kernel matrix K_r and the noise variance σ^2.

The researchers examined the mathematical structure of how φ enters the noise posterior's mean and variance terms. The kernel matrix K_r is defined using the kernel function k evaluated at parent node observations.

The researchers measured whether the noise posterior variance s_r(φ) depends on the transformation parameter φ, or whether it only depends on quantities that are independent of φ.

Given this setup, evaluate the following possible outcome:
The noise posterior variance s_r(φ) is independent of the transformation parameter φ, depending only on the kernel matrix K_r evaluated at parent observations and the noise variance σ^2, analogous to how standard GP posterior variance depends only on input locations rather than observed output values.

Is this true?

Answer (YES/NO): YES